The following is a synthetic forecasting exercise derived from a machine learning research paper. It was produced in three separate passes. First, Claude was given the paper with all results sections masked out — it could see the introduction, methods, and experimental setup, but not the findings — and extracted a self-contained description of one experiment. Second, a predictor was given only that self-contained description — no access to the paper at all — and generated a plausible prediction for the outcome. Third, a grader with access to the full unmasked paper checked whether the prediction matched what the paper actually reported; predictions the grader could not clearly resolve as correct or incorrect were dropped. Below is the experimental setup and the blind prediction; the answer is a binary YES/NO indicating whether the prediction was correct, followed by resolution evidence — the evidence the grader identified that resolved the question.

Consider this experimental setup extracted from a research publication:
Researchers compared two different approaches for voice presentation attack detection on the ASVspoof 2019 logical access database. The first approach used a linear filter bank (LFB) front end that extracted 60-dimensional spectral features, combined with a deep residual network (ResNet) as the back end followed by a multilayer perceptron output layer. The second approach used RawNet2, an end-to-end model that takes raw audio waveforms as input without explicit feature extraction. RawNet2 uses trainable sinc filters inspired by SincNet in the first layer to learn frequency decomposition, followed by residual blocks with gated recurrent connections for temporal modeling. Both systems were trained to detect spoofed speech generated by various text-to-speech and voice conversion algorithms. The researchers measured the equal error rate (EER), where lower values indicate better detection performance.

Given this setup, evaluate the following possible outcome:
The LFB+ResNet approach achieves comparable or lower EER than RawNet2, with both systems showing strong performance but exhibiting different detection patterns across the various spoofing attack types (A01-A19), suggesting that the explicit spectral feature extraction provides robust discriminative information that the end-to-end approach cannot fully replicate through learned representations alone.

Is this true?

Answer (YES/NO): YES